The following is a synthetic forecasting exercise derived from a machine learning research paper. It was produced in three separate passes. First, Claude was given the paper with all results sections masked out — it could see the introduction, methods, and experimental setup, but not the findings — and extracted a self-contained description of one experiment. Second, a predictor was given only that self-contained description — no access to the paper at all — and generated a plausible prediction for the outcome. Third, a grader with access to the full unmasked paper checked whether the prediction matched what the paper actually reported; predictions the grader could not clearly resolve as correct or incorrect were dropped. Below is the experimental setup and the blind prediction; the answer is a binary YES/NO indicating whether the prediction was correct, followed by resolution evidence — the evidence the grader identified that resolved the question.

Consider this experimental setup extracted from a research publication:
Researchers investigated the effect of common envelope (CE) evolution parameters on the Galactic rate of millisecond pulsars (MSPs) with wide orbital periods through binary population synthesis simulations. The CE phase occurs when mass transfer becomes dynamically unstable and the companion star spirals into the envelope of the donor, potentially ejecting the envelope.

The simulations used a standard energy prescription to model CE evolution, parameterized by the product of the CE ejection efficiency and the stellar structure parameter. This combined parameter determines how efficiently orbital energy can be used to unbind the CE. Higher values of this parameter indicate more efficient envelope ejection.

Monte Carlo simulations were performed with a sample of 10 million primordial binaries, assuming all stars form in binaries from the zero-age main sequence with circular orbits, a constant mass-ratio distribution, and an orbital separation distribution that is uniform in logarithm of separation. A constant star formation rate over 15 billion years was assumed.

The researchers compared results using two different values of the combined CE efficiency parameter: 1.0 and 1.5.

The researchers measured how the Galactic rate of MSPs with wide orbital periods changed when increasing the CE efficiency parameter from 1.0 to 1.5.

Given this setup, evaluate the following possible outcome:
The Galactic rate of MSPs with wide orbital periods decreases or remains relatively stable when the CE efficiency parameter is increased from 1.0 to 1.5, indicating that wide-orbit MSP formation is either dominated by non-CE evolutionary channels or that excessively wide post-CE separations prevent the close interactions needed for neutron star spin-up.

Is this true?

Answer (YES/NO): NO